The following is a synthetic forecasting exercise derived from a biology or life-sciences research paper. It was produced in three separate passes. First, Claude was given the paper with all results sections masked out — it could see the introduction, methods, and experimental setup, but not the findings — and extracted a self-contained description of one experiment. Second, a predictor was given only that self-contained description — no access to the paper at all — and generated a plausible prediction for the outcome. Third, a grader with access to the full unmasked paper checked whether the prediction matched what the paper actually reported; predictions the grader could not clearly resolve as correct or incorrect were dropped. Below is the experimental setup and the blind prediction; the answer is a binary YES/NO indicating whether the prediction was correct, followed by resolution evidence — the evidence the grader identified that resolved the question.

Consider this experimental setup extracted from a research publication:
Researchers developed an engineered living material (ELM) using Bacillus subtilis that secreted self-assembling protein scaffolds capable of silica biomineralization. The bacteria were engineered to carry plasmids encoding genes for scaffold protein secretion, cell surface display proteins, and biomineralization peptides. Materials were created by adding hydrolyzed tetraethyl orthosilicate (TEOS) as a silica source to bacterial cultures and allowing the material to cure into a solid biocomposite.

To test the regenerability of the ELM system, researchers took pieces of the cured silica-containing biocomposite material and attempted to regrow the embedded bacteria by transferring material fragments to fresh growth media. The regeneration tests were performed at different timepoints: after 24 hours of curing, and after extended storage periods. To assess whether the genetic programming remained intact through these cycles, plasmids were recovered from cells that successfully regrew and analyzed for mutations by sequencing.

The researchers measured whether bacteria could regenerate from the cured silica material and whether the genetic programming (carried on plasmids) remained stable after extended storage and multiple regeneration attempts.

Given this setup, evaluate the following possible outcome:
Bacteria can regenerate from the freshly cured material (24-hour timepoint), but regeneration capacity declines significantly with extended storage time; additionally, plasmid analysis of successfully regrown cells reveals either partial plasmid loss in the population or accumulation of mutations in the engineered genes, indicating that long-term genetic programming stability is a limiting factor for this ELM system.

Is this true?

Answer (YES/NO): YES